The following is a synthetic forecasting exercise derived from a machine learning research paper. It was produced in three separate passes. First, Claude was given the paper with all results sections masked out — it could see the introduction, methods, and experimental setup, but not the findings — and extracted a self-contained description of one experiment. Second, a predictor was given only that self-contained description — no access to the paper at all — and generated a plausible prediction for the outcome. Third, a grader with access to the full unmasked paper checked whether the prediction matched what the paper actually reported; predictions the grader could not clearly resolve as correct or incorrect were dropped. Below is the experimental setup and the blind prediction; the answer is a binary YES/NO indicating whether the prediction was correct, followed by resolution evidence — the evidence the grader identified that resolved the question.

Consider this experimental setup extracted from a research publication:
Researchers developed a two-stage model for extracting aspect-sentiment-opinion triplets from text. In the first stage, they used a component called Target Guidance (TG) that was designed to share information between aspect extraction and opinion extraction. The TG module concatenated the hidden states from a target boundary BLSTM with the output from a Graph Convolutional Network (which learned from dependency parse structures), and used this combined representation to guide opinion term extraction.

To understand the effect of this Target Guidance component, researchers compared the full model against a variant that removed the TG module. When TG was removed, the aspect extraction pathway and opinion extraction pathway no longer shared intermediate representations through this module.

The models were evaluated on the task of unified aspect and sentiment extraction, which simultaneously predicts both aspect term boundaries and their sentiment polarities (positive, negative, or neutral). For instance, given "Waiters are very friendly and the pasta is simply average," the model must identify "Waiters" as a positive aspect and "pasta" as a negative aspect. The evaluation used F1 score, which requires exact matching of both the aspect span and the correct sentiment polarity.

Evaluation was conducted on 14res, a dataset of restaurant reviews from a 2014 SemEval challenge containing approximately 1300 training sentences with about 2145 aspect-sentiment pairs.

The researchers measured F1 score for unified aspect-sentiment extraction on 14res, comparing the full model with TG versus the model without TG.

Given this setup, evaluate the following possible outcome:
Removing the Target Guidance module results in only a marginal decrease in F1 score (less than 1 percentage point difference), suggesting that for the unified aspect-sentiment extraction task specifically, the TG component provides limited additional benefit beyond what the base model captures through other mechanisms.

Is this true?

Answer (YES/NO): NO